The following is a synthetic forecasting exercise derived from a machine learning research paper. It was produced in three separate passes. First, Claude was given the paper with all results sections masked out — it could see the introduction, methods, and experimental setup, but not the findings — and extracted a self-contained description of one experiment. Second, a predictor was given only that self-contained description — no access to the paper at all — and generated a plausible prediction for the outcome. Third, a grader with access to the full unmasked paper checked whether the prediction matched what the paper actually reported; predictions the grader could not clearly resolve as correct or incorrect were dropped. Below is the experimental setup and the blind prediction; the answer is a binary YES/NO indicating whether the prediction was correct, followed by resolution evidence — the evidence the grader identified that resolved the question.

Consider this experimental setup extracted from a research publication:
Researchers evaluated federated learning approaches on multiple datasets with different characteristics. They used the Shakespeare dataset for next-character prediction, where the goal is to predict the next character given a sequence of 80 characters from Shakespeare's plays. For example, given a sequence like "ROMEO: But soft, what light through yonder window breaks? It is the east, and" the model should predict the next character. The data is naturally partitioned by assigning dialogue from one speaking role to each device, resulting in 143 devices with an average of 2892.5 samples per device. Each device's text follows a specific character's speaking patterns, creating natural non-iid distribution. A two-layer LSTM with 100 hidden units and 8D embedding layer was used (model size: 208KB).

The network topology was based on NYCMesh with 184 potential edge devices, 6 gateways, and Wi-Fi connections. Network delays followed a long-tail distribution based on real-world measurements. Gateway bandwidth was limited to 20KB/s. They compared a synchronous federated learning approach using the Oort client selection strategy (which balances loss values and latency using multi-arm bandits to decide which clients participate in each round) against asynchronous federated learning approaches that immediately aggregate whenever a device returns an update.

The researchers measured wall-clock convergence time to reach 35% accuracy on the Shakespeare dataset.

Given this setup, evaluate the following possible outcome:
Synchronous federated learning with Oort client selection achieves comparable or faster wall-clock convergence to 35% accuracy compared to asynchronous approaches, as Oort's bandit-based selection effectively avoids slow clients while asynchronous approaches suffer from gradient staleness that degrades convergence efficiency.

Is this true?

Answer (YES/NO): YES